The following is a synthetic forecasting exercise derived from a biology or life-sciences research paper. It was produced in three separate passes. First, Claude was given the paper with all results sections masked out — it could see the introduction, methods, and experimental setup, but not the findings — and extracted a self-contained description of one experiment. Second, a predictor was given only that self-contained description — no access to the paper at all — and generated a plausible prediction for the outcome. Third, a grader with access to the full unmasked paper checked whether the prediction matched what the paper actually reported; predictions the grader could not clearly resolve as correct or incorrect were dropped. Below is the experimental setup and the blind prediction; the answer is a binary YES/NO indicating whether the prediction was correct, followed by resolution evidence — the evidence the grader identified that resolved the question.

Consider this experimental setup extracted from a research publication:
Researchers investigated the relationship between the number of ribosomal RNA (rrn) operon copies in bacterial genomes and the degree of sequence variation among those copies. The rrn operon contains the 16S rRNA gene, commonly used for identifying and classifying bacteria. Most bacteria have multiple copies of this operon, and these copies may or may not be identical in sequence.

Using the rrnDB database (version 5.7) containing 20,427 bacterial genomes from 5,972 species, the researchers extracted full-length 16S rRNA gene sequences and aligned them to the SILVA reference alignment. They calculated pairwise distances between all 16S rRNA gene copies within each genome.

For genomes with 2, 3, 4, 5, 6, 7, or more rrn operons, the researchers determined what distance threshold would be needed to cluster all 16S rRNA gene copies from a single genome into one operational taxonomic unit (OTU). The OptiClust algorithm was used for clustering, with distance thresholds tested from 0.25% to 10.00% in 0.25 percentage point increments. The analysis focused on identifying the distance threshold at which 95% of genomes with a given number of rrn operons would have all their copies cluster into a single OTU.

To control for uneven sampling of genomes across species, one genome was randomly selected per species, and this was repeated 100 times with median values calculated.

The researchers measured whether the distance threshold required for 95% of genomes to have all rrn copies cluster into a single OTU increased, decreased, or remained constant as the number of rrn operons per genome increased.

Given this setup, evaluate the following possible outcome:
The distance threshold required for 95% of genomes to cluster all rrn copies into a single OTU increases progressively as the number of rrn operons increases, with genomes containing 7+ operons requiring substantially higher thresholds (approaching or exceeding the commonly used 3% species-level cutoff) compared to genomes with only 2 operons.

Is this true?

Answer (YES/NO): YES